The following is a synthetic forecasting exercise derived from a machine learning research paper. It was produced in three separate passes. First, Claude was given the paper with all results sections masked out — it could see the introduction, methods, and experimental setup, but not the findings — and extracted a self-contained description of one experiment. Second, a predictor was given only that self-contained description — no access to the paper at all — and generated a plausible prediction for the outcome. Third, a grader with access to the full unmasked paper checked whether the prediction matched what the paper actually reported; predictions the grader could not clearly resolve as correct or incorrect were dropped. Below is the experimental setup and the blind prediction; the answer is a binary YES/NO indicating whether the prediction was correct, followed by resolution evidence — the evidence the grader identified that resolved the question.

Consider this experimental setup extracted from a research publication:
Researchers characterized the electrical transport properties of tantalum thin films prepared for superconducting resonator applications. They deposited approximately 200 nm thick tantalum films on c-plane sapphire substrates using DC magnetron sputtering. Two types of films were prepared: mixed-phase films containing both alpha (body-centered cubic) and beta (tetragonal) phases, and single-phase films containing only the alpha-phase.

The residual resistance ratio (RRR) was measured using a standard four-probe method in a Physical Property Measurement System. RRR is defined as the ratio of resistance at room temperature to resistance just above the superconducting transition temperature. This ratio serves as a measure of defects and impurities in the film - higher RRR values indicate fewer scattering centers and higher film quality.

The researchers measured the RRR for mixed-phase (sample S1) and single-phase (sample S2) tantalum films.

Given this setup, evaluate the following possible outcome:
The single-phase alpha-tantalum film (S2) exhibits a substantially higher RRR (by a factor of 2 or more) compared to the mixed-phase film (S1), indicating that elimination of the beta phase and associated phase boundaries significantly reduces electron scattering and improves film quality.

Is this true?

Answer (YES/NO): YES